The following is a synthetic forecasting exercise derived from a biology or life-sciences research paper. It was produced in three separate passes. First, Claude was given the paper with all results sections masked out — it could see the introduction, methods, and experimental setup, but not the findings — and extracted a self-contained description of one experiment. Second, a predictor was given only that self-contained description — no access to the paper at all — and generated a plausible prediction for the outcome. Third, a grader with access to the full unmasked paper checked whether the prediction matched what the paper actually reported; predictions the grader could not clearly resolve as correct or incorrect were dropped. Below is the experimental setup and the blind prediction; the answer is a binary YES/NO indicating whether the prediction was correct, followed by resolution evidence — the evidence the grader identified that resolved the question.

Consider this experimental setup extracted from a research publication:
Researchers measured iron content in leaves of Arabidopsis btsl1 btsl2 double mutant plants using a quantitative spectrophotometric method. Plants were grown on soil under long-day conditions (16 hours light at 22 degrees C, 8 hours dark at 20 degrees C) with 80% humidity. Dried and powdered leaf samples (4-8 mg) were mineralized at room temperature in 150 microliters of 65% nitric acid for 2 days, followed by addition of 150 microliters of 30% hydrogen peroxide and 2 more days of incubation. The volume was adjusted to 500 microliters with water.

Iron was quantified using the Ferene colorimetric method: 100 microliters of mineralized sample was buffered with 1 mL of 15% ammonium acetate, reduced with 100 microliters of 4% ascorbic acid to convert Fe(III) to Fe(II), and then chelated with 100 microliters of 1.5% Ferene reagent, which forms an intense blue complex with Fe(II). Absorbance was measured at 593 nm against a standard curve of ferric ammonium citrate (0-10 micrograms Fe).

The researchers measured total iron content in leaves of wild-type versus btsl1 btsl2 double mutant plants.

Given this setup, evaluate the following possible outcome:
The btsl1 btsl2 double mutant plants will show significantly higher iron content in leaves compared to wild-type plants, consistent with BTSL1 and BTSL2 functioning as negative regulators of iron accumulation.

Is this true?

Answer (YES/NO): YES